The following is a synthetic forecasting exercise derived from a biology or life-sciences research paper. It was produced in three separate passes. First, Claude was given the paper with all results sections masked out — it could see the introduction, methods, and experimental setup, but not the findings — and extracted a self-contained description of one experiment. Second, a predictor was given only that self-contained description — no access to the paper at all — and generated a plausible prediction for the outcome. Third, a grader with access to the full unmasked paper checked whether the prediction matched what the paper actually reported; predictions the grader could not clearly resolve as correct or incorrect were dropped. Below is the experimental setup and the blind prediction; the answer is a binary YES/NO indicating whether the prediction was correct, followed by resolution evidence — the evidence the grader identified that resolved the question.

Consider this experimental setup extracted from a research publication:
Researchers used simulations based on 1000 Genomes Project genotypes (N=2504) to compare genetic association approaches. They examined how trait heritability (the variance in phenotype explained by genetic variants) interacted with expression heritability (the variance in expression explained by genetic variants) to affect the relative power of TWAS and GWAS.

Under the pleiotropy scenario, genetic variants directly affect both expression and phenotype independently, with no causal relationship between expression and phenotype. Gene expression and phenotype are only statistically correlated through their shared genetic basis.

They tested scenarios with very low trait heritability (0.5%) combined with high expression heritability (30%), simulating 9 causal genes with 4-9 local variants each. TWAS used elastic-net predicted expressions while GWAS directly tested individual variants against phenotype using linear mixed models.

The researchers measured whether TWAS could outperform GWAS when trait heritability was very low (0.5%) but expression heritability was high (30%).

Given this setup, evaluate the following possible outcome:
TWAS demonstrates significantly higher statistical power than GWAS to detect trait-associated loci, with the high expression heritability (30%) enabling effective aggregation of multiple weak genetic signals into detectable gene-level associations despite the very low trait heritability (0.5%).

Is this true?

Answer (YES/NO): YES